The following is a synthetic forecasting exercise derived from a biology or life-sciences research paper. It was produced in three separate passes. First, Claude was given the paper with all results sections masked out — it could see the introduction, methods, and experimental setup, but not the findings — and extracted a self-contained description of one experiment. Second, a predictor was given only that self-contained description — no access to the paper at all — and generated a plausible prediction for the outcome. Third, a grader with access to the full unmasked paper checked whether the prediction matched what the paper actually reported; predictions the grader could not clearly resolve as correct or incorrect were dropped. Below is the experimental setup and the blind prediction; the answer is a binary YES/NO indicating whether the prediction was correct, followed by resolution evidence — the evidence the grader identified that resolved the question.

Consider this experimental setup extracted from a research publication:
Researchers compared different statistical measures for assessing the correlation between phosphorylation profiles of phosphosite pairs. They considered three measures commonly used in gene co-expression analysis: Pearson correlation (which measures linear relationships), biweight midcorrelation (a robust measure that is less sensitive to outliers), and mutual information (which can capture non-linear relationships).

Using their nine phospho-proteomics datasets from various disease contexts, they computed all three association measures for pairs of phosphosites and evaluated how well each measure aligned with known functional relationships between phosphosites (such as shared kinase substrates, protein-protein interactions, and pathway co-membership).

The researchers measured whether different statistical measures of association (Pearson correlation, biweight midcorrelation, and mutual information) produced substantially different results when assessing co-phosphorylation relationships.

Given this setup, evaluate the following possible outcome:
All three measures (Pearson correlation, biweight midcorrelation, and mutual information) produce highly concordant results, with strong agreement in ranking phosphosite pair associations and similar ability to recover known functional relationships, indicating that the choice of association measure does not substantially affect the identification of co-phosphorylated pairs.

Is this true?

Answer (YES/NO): YES